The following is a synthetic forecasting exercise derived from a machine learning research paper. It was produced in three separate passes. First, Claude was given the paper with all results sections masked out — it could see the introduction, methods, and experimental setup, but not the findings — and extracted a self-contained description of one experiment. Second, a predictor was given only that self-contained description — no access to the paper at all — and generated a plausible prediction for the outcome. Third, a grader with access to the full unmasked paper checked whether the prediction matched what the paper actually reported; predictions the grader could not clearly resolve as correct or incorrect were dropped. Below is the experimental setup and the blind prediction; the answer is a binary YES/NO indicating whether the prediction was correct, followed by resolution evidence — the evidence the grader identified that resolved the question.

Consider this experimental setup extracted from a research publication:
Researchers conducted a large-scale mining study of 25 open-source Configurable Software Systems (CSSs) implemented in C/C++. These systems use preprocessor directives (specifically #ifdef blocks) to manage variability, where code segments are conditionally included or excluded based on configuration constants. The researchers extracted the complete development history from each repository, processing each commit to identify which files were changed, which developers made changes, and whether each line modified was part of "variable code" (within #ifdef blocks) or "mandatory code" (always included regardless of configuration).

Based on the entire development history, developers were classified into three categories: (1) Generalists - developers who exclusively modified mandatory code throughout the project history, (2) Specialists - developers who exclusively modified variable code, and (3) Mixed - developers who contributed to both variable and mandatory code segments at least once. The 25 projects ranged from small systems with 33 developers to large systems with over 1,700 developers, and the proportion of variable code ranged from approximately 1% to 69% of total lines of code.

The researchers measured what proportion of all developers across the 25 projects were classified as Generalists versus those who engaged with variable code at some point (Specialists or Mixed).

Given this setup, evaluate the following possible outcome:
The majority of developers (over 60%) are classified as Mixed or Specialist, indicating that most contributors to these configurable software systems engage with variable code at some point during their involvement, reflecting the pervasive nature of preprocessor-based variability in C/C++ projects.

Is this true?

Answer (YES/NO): NO